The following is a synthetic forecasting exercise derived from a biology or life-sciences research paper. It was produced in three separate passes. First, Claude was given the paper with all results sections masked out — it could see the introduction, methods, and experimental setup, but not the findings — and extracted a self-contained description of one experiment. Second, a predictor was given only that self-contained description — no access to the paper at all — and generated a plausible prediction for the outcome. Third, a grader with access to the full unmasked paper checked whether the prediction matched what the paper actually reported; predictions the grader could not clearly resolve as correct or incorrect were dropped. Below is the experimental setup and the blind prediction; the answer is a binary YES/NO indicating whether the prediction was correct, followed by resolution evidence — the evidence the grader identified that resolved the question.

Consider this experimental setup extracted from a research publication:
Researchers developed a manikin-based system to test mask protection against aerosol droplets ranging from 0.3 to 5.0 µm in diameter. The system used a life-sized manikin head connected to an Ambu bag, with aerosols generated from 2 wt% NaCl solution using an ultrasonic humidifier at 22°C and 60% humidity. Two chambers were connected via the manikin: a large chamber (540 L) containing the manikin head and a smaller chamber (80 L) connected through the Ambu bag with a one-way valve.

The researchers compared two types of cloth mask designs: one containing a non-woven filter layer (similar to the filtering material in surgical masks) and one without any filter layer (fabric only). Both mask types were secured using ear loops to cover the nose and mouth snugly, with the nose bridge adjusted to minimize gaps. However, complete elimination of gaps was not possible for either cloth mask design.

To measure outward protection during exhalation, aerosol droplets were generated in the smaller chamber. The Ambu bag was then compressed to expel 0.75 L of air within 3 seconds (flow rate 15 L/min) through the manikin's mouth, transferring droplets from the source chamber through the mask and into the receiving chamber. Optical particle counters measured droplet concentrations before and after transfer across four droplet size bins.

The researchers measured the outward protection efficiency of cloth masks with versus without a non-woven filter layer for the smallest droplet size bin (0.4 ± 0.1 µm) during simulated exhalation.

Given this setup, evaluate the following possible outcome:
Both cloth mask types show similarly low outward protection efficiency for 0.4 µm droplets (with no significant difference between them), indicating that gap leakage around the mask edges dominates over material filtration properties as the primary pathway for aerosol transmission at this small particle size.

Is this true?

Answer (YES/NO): NO